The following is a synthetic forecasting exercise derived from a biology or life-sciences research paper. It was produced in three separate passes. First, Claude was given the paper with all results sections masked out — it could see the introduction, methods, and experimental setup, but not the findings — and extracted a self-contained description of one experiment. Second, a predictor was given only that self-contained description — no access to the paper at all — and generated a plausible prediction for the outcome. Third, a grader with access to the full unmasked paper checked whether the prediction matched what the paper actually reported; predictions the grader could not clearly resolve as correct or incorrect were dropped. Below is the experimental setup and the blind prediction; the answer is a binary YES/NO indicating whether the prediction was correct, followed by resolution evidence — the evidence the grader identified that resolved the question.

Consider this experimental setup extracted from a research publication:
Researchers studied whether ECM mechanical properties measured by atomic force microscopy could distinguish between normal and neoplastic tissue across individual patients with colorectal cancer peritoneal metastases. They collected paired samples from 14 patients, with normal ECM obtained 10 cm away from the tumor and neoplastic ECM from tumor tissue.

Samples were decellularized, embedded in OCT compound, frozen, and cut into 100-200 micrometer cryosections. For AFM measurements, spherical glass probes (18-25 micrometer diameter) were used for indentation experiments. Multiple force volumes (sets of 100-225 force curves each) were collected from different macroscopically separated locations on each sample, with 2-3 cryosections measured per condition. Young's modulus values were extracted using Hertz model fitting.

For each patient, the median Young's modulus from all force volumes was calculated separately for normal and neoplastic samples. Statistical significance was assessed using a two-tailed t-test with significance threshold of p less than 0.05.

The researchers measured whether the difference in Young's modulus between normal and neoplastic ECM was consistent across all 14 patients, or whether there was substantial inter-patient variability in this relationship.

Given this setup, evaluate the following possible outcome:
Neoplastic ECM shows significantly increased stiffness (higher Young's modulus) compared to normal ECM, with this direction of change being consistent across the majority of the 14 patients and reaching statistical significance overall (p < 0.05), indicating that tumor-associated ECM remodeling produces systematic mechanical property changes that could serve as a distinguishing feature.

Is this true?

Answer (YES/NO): YES